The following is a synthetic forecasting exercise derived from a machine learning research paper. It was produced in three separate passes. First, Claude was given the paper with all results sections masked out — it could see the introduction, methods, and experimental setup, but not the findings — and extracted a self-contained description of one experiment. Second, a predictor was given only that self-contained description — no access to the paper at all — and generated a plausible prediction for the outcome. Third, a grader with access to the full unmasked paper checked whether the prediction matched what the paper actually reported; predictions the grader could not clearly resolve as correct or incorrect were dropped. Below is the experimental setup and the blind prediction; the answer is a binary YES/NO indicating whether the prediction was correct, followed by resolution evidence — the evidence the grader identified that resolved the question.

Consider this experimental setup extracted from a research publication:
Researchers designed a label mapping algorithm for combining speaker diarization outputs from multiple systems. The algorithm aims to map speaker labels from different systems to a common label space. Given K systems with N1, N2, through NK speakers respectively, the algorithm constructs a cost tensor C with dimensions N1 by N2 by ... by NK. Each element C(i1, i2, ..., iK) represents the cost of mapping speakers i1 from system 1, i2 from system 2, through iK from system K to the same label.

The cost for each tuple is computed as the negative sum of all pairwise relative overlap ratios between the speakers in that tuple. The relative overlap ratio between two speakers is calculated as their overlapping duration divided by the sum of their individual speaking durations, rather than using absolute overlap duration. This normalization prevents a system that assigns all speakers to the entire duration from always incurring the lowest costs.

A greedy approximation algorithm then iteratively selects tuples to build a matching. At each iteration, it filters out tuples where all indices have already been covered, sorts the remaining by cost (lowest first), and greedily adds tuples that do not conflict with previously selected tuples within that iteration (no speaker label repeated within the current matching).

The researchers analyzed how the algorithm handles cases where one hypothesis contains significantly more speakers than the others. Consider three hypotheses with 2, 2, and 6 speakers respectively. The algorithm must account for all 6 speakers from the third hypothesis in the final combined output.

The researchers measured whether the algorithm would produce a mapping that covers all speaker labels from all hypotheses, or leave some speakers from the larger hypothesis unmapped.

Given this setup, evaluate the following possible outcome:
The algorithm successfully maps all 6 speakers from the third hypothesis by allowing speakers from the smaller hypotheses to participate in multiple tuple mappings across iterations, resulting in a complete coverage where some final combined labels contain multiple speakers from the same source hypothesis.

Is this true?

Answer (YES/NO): NO